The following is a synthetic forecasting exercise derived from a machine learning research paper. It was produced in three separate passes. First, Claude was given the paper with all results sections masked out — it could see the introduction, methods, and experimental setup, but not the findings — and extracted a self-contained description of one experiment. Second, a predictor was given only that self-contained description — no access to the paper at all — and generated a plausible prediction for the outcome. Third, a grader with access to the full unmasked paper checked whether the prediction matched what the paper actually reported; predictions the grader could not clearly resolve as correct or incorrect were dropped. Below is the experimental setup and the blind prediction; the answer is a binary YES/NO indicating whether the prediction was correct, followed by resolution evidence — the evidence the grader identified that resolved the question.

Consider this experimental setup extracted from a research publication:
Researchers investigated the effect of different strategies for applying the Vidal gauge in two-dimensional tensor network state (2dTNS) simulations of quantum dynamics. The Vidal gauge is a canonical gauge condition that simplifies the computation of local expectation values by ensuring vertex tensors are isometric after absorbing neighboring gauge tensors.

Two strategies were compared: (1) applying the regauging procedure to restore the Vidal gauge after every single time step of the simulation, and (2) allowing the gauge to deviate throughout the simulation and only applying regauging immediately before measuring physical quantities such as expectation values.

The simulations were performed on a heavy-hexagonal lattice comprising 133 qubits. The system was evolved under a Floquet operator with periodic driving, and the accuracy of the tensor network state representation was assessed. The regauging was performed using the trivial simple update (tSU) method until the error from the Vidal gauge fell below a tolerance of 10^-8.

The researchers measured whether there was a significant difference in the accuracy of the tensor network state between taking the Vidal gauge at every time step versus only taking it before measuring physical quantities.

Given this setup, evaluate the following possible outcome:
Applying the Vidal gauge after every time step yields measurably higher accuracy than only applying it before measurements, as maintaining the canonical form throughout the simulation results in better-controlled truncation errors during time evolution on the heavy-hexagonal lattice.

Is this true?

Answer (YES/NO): NO